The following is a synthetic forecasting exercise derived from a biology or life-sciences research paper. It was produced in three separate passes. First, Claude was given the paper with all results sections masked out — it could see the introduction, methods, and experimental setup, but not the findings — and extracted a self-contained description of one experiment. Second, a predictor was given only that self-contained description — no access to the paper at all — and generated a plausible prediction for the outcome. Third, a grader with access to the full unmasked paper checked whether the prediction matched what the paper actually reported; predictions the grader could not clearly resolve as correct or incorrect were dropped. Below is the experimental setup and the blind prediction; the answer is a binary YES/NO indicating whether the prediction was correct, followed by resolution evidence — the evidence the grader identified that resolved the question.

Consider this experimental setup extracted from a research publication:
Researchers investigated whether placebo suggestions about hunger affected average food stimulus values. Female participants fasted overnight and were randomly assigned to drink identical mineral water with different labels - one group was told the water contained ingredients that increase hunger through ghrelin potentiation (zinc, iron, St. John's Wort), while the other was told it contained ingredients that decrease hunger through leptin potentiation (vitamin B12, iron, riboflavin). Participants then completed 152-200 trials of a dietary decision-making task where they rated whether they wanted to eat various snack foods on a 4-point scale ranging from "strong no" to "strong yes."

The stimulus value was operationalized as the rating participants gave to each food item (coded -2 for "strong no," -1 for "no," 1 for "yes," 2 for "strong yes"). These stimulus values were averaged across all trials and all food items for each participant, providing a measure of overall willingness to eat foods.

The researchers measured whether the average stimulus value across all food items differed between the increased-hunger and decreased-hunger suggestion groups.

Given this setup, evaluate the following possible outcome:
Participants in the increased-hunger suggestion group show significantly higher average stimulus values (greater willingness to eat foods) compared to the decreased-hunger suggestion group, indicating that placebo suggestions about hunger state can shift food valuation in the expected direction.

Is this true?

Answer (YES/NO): YES